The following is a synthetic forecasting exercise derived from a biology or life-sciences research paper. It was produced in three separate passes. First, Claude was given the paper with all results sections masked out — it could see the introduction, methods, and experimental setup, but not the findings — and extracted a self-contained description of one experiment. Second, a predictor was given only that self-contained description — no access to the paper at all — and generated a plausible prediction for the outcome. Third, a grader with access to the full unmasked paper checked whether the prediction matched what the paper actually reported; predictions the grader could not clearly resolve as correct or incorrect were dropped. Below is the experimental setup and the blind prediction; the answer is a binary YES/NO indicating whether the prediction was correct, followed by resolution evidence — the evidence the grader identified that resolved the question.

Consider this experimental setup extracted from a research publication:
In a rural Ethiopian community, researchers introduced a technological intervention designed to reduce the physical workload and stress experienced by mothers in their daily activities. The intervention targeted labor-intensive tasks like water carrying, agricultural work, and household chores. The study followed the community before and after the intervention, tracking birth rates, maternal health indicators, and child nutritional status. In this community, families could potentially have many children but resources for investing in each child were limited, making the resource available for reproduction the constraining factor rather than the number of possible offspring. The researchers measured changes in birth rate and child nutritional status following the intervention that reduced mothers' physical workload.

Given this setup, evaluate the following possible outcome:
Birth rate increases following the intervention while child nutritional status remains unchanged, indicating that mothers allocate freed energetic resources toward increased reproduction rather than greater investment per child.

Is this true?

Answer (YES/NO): NO